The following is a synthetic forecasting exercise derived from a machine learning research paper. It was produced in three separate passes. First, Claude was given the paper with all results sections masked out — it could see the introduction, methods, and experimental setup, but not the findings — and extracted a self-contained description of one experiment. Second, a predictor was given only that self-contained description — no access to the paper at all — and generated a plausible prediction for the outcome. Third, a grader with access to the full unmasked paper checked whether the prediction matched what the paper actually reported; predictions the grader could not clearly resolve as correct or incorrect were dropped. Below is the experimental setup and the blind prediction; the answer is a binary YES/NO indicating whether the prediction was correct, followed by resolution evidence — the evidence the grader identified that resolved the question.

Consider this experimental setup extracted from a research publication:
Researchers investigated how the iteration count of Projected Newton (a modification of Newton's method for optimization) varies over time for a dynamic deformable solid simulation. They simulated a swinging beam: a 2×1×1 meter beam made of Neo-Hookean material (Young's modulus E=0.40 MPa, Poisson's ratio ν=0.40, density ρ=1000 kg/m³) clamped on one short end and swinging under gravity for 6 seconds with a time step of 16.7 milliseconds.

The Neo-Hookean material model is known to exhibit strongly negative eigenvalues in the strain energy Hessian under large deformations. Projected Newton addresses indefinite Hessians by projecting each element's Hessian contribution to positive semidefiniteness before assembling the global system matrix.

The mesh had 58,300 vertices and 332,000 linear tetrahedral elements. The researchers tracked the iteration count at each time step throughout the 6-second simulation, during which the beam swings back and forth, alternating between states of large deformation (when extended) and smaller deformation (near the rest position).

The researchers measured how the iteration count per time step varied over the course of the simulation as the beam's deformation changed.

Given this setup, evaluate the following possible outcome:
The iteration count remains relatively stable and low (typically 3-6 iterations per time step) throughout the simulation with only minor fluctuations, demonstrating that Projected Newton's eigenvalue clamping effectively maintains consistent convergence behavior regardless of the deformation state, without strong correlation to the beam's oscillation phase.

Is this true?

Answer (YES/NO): NO